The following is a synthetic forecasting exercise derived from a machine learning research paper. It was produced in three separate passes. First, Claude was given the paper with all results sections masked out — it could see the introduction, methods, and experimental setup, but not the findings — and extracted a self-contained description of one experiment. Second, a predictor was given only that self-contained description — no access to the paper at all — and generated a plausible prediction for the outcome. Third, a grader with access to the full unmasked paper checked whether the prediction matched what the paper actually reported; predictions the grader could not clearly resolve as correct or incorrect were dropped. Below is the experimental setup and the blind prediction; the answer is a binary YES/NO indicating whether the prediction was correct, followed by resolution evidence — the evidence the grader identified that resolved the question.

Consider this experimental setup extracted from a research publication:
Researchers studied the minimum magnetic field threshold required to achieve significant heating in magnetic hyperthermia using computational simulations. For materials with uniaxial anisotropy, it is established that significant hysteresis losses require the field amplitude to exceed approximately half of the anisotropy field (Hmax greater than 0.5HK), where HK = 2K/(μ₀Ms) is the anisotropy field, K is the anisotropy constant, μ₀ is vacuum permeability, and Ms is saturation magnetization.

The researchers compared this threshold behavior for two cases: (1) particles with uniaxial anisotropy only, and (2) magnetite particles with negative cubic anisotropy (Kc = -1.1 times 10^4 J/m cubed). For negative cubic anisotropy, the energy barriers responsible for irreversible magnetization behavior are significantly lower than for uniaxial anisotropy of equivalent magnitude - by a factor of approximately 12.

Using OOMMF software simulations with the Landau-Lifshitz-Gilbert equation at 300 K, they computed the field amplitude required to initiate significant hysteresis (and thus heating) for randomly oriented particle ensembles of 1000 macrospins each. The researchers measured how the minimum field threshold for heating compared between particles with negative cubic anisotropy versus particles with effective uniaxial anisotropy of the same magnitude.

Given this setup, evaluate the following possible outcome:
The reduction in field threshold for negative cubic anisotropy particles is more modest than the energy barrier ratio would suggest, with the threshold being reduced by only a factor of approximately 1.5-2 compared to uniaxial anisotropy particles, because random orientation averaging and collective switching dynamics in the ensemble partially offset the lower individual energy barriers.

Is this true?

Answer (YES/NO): NO